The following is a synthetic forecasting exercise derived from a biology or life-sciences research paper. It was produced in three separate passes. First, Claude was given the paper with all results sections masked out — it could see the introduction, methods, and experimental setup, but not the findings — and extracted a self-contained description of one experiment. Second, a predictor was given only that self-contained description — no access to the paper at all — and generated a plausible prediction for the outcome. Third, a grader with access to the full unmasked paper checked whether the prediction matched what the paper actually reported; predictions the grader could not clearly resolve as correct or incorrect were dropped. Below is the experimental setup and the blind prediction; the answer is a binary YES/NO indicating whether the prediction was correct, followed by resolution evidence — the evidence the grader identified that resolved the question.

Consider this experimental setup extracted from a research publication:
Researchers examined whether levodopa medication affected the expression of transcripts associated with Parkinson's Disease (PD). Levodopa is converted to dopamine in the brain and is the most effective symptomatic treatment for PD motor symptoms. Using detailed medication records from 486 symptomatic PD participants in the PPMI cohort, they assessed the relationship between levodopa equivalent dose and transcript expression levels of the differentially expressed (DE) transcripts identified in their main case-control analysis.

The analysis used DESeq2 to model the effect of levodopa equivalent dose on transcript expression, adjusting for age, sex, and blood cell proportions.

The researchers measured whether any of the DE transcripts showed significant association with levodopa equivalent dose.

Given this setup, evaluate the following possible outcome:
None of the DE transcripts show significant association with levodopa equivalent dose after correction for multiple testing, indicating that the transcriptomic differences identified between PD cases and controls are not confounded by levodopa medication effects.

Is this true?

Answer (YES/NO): NO